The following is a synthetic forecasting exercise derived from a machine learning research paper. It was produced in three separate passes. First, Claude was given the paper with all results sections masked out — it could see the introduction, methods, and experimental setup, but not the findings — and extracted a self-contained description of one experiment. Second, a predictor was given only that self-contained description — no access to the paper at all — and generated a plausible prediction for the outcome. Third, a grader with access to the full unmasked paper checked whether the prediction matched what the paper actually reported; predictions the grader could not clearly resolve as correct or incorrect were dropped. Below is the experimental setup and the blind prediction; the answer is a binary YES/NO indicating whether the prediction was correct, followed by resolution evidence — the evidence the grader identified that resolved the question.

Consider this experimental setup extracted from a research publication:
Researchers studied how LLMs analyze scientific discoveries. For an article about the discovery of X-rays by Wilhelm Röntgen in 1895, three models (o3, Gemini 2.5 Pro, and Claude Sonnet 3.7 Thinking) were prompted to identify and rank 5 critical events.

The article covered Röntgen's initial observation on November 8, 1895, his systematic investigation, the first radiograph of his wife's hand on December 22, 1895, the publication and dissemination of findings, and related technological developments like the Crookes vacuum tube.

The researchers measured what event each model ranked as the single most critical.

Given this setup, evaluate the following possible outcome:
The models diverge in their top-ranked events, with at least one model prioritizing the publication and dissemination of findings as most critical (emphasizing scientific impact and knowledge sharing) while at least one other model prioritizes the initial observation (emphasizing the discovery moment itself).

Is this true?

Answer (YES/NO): NO